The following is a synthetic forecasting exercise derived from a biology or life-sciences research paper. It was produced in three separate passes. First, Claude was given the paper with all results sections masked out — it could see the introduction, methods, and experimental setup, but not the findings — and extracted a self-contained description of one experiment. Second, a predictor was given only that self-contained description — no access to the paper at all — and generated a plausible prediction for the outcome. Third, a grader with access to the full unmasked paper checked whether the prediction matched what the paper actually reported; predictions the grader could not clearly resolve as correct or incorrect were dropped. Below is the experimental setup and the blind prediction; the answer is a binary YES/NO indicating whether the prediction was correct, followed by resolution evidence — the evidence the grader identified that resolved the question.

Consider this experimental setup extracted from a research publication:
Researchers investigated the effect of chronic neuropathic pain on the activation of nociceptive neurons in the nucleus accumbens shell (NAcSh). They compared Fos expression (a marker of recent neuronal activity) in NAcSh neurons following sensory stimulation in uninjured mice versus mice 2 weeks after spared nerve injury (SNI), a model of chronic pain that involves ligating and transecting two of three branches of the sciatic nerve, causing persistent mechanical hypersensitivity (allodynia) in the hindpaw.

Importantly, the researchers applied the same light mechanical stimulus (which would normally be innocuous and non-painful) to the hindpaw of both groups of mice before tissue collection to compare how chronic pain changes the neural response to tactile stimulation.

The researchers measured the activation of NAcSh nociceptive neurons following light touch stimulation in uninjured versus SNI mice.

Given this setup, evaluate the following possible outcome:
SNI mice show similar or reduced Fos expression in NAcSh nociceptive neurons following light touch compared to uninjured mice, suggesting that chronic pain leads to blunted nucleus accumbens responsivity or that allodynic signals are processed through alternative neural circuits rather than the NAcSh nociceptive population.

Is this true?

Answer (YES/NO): NO